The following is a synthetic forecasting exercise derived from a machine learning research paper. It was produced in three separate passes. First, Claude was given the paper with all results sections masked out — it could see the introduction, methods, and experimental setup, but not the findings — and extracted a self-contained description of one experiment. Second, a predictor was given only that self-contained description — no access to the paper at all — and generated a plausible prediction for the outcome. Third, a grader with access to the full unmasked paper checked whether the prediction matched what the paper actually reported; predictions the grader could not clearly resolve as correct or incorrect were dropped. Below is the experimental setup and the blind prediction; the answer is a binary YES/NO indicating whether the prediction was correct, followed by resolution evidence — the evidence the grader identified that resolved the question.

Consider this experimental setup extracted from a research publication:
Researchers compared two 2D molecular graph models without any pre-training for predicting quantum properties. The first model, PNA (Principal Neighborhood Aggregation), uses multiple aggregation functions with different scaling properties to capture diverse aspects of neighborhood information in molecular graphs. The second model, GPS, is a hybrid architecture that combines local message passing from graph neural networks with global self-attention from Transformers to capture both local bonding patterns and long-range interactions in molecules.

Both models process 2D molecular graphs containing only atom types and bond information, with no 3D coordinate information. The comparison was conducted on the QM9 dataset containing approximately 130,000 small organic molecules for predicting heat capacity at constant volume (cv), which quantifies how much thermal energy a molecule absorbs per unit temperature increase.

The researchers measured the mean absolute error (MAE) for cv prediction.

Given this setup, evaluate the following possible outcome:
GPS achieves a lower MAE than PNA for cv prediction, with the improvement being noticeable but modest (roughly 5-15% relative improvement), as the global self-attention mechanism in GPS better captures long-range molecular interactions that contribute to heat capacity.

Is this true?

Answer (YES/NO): NO